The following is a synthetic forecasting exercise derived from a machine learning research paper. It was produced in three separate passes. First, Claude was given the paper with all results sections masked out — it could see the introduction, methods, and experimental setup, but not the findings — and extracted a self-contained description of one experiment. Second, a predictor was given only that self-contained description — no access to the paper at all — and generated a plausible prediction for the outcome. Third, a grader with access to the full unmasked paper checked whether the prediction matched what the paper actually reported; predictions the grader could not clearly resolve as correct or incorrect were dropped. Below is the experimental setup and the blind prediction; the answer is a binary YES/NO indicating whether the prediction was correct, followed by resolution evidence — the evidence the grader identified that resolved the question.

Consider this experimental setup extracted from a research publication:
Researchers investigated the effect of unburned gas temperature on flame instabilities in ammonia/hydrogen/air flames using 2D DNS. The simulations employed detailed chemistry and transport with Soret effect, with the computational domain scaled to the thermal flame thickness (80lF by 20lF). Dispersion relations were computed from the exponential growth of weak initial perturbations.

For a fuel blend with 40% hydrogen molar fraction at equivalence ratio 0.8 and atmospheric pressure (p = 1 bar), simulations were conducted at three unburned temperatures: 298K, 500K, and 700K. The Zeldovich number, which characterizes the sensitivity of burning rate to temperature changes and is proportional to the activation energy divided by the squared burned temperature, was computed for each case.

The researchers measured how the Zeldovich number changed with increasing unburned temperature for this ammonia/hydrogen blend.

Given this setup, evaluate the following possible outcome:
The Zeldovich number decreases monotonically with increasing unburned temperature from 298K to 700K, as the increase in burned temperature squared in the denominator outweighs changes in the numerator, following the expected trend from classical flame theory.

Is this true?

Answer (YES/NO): YES